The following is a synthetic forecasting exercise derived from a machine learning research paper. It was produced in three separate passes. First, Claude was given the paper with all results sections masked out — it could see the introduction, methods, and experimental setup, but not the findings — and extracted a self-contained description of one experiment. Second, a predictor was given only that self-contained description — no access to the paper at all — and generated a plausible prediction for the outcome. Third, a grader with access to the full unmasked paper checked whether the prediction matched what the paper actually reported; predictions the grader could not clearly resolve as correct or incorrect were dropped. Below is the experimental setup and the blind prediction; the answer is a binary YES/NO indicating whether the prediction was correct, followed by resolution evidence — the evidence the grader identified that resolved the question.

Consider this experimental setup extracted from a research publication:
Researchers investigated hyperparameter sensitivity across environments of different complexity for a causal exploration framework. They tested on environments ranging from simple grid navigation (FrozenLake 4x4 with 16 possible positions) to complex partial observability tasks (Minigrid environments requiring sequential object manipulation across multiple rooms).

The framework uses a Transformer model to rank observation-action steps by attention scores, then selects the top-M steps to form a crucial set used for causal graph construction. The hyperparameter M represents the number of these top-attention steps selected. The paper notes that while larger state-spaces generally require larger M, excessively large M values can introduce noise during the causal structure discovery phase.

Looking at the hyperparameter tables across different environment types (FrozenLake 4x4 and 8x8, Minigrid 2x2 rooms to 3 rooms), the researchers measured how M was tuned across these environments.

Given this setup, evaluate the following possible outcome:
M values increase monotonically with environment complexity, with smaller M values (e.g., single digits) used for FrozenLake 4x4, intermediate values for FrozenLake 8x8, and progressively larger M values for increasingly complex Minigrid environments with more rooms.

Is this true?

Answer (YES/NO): NO